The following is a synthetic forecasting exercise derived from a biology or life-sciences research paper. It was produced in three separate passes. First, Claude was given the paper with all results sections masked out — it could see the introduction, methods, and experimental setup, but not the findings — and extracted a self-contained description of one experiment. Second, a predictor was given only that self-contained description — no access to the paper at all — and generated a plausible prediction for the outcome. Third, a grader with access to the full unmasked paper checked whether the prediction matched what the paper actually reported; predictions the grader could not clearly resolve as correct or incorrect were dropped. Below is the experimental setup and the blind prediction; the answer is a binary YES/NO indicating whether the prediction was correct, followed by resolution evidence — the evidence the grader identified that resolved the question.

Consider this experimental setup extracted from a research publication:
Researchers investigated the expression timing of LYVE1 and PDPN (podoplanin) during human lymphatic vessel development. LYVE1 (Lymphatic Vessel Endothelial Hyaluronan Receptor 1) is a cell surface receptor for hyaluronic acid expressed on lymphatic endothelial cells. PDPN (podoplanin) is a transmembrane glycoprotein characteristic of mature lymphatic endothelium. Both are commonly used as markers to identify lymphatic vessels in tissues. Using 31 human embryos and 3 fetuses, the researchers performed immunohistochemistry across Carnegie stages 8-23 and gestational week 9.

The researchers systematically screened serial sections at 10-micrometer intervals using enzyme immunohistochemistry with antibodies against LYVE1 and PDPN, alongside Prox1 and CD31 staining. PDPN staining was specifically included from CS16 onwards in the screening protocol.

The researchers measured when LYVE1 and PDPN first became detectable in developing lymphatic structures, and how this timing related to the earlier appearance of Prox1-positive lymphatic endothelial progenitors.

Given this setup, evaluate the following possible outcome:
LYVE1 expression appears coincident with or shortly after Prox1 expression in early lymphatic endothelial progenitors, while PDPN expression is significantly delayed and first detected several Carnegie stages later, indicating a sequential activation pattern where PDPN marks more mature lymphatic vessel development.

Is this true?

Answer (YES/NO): NO